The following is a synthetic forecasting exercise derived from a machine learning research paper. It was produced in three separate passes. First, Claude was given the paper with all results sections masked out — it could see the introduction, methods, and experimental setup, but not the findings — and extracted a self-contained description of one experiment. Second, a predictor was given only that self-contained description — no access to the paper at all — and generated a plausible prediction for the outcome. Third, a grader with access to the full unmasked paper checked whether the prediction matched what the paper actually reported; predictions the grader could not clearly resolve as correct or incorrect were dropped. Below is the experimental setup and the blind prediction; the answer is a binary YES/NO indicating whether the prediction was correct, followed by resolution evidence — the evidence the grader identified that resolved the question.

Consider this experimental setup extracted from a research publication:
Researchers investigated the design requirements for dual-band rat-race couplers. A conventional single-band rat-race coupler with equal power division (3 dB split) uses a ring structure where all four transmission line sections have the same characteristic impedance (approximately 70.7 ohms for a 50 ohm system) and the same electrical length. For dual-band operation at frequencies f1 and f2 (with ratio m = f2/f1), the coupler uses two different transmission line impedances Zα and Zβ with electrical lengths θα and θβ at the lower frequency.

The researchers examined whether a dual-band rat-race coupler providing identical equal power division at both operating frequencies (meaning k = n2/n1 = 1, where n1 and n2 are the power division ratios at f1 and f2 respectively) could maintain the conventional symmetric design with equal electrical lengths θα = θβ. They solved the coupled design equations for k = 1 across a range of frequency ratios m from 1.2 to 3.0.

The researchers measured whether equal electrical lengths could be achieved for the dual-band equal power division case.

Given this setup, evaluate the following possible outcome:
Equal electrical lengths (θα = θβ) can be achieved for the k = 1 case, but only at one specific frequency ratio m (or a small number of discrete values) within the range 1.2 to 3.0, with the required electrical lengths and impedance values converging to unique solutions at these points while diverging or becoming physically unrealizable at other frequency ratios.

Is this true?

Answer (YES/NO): NO